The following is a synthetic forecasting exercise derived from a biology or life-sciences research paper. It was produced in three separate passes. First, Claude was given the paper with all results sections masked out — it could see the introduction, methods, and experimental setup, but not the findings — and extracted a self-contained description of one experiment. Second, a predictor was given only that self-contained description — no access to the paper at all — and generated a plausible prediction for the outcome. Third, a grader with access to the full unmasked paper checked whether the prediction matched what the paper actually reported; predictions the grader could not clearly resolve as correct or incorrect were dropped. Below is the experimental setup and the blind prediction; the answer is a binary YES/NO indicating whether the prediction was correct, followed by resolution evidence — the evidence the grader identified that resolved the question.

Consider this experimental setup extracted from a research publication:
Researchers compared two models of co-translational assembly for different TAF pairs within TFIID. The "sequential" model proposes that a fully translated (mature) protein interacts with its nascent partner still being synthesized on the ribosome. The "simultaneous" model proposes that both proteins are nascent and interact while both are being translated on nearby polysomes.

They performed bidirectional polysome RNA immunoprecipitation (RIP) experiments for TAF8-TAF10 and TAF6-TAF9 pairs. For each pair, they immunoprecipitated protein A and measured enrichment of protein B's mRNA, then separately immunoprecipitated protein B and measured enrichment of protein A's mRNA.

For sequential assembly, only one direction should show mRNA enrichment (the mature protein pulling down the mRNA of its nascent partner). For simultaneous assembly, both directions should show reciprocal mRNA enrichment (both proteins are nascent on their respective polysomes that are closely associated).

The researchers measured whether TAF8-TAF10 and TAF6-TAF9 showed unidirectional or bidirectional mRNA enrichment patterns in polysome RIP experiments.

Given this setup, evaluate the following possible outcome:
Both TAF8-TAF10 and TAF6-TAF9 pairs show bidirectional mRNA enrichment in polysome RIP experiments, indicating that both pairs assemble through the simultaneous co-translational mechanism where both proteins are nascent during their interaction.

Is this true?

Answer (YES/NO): NO